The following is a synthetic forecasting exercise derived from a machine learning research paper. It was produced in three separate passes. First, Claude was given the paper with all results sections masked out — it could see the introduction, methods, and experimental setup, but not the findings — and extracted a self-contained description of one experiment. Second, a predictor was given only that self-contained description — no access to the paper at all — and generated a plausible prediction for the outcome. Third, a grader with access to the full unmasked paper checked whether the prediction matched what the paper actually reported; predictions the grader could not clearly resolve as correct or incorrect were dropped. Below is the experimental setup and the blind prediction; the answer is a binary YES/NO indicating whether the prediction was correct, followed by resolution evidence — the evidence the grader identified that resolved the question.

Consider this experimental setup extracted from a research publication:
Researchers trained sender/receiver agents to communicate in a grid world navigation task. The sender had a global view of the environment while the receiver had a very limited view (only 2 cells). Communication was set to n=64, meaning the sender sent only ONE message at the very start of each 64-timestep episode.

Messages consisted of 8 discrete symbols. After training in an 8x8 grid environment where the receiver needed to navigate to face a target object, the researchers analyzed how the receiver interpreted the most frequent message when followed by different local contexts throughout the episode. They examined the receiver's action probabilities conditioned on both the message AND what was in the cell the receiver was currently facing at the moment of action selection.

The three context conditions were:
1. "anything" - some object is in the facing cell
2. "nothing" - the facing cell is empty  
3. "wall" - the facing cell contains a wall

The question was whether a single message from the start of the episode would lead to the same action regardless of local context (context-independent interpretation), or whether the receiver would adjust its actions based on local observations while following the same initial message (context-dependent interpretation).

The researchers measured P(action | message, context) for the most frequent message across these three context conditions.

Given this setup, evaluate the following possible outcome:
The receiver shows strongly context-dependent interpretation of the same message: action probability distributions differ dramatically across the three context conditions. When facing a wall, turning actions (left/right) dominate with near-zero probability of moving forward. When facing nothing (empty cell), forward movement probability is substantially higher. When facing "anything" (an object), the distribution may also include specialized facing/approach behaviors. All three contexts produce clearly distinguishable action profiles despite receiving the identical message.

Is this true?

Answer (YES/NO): YES